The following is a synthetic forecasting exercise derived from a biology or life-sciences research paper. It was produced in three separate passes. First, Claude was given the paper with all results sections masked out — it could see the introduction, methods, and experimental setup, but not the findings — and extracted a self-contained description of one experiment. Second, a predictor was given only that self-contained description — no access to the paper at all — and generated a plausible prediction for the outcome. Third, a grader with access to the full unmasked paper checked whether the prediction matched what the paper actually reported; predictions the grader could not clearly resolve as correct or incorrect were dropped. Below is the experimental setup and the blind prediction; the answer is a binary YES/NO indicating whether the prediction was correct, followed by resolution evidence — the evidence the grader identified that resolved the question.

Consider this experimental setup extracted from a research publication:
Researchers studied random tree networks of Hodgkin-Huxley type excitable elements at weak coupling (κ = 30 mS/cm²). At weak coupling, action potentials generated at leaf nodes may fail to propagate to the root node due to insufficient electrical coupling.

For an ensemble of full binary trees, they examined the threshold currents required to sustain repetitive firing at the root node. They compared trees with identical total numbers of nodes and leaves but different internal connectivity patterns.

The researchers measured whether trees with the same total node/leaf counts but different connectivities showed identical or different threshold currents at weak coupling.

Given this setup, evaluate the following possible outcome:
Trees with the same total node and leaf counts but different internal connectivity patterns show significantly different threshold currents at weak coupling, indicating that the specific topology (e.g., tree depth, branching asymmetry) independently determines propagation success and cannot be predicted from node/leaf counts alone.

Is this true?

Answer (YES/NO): NO